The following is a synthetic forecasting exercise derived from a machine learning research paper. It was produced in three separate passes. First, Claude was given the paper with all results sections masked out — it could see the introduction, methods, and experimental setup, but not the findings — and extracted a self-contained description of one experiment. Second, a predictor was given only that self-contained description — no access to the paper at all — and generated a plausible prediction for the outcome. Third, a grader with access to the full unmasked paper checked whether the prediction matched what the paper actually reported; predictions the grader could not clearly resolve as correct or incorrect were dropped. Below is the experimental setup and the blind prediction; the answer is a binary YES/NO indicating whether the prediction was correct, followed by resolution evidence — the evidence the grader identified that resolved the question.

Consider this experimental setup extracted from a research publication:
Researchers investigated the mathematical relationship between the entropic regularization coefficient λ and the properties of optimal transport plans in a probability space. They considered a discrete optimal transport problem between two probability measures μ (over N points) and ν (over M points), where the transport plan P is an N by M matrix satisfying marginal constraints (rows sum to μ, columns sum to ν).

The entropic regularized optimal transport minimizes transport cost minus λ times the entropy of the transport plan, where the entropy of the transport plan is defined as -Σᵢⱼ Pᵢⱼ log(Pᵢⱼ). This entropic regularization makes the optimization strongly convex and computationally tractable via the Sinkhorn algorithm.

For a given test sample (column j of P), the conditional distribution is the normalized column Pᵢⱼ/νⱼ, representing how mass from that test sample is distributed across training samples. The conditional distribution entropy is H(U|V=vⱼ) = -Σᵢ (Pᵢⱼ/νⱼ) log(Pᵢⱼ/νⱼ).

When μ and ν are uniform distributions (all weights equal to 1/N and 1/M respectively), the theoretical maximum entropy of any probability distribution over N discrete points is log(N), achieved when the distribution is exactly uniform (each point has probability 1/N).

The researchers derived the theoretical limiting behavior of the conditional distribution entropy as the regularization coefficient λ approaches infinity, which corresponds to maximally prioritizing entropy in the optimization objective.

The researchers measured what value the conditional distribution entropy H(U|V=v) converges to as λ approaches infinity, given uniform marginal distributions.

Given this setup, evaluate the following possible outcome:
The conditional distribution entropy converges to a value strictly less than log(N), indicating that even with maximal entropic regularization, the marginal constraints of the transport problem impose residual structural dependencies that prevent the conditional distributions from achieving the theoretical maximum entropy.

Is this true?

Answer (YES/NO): NO